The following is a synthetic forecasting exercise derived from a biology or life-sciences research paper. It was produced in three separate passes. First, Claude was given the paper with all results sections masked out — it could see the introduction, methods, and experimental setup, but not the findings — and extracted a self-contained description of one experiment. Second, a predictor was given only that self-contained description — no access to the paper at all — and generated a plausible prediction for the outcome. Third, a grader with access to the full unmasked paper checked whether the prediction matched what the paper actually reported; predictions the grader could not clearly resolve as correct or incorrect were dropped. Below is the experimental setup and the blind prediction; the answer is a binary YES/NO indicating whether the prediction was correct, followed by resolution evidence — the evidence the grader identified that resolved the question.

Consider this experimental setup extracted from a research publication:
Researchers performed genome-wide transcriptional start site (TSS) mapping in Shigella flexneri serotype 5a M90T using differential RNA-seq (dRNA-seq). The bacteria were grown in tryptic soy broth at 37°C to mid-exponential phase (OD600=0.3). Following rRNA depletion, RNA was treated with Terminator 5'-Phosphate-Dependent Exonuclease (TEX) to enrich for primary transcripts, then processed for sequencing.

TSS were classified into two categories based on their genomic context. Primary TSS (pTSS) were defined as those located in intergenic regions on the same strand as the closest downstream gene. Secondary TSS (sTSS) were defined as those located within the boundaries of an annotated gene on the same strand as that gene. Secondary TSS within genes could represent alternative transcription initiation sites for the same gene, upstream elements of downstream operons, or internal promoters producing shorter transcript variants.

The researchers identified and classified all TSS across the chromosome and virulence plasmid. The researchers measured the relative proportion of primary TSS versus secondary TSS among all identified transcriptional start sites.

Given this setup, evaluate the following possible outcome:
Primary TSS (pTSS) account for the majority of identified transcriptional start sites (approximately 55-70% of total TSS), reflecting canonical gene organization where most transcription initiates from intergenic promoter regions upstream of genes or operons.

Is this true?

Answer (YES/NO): NO